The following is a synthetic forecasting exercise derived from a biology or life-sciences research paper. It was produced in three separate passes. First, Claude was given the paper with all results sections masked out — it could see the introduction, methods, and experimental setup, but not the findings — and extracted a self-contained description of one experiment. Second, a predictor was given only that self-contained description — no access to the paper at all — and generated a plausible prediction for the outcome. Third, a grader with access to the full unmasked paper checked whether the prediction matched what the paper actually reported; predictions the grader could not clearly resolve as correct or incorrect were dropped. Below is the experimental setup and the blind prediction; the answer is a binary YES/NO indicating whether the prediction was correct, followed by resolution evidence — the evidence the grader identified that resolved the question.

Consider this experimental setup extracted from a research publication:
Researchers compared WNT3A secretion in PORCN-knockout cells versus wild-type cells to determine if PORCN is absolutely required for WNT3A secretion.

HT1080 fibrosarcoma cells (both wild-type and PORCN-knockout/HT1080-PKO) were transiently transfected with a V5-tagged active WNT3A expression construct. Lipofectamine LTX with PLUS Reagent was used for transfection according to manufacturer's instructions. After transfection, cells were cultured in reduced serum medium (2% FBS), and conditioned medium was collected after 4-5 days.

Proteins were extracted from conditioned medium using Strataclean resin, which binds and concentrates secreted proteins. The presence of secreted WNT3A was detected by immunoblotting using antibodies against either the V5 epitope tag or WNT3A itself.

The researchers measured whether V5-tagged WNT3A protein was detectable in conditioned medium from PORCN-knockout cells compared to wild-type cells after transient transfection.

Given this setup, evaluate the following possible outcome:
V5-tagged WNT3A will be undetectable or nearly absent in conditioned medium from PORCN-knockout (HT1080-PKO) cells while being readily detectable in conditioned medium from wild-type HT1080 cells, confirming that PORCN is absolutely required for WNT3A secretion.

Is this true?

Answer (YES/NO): YES